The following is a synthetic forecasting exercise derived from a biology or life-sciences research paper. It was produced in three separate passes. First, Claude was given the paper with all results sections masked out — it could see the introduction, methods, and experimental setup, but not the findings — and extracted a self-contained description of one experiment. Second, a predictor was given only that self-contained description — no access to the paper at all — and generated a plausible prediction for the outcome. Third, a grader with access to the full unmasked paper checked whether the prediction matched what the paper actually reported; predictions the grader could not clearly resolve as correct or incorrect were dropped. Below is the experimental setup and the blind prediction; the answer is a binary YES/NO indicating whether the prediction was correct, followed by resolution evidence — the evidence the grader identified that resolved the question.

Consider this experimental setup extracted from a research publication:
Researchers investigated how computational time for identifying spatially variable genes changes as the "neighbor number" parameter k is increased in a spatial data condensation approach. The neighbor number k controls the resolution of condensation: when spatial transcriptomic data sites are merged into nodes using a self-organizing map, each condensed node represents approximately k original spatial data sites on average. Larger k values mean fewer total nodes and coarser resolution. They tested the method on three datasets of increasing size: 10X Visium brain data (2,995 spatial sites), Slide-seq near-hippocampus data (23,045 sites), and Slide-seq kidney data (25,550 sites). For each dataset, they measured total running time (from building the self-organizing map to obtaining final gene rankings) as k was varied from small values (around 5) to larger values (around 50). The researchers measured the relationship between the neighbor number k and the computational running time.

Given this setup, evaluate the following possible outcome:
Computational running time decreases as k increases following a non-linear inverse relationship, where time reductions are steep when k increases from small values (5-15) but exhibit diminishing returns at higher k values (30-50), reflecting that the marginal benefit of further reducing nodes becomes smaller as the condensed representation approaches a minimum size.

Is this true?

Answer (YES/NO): YES